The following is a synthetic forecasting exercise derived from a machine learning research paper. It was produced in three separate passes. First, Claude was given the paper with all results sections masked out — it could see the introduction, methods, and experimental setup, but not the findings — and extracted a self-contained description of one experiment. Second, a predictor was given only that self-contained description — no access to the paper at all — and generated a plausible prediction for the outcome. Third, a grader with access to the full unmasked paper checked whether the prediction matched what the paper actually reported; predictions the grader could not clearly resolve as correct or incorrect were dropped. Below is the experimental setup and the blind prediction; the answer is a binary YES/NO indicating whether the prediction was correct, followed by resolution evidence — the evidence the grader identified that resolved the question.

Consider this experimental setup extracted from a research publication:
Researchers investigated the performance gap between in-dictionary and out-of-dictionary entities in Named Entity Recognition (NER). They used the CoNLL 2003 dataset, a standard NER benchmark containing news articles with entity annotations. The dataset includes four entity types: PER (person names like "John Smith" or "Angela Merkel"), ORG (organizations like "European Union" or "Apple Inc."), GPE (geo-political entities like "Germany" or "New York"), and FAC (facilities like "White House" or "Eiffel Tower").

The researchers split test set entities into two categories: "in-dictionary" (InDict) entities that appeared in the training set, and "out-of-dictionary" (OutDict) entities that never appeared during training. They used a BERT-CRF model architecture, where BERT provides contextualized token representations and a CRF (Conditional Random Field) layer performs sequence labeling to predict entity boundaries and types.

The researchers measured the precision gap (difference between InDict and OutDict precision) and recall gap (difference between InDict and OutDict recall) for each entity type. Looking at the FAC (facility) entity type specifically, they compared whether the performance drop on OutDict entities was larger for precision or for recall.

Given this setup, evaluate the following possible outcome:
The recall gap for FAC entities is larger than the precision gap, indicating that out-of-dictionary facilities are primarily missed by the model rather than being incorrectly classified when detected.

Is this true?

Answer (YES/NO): YES